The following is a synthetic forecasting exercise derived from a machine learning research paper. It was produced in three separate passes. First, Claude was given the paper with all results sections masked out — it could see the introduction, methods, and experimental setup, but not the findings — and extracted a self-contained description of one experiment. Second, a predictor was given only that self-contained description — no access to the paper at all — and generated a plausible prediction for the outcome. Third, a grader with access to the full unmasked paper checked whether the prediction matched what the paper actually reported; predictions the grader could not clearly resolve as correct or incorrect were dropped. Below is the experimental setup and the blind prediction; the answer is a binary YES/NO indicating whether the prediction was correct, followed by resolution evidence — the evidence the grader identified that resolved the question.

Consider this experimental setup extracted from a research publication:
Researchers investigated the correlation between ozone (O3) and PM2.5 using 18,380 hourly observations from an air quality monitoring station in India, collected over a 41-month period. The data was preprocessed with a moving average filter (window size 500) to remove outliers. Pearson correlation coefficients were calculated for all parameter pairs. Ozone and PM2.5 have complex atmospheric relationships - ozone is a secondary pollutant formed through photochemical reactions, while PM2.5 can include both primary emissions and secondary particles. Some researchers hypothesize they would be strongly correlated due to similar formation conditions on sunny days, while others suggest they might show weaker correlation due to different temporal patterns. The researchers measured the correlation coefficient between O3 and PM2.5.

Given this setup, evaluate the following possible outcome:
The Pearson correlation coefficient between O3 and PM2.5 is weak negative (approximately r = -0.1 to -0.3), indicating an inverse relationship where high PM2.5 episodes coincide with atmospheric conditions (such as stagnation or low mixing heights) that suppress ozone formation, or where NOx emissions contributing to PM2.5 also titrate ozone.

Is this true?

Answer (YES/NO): NO